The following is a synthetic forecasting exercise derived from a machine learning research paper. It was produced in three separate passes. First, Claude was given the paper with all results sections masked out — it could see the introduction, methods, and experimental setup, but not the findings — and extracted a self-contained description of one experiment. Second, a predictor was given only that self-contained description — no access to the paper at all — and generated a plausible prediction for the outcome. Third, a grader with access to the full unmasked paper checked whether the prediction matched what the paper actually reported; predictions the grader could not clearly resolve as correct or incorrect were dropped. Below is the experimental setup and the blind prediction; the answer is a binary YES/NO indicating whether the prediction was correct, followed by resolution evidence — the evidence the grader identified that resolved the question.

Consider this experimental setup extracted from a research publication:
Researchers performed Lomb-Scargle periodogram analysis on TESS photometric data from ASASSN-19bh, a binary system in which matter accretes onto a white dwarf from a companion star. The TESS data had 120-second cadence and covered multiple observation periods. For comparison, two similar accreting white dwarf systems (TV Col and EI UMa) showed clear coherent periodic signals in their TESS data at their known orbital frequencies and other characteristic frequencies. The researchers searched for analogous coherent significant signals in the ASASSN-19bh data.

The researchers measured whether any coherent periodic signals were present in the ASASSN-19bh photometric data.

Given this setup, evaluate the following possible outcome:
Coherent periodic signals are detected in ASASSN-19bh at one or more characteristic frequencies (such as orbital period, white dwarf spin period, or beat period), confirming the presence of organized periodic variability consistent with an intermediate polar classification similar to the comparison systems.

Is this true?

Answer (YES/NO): NO